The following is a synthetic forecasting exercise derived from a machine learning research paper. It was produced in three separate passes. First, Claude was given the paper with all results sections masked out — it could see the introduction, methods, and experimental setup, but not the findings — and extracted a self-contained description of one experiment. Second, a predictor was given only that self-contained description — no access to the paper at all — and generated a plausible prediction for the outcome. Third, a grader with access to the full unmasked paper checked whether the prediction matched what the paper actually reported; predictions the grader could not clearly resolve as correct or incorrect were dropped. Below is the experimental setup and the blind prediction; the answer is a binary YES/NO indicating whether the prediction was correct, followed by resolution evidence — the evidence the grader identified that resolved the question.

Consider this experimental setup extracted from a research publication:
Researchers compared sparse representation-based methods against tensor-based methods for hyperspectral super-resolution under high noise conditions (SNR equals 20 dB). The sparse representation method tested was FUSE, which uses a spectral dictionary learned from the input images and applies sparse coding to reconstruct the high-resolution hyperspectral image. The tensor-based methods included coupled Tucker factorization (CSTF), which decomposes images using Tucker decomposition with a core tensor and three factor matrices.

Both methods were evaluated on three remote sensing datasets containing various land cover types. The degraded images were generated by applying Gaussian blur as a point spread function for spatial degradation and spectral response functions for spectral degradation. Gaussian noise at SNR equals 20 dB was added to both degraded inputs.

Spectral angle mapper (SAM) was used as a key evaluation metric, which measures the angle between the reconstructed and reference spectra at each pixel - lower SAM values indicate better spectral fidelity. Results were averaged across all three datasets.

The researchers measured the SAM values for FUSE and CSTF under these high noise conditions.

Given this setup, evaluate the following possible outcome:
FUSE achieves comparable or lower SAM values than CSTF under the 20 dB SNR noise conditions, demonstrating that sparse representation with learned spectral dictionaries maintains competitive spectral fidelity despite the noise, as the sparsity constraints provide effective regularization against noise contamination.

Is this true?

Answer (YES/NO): YES